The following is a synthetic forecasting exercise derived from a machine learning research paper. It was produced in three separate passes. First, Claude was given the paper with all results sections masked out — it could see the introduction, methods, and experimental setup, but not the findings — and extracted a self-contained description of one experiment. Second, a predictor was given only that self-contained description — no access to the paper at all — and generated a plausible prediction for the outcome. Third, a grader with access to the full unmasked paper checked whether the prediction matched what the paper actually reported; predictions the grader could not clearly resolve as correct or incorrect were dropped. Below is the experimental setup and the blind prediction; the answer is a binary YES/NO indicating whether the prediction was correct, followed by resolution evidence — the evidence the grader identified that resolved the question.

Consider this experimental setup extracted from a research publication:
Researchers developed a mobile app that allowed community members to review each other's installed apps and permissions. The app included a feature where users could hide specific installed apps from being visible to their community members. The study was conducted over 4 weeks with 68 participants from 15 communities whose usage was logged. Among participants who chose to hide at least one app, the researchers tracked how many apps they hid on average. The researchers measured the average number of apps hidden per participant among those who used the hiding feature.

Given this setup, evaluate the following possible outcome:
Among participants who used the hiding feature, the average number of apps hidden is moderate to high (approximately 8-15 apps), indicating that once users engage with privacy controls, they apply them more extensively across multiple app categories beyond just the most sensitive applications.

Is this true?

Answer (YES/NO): NO